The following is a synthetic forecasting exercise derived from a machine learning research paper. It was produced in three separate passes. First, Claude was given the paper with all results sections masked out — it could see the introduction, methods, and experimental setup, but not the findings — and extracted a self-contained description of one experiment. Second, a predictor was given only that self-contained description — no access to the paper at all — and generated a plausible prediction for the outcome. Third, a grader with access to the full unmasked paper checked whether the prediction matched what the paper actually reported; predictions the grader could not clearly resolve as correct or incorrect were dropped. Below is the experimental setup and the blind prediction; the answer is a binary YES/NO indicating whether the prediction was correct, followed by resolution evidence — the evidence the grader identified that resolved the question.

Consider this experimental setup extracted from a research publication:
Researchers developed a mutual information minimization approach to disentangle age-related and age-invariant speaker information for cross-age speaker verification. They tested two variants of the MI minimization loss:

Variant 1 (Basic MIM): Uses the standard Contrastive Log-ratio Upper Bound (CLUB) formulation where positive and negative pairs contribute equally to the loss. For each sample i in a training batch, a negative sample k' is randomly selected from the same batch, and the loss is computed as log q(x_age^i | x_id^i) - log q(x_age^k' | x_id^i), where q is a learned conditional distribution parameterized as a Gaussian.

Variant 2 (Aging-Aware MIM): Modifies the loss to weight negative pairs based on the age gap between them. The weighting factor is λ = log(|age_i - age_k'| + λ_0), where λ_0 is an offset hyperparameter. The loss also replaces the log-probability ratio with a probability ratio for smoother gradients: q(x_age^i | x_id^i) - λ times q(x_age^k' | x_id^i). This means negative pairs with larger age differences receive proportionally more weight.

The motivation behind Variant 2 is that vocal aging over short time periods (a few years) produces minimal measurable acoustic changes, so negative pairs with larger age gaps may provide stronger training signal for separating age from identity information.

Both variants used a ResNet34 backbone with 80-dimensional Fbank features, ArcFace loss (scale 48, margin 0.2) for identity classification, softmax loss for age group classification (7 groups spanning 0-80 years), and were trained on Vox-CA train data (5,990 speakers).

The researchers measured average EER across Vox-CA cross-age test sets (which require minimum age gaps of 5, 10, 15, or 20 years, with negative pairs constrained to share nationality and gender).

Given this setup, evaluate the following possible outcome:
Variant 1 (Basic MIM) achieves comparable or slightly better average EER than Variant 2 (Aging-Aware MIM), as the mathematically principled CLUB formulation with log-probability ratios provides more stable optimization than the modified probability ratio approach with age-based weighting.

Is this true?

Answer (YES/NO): NO